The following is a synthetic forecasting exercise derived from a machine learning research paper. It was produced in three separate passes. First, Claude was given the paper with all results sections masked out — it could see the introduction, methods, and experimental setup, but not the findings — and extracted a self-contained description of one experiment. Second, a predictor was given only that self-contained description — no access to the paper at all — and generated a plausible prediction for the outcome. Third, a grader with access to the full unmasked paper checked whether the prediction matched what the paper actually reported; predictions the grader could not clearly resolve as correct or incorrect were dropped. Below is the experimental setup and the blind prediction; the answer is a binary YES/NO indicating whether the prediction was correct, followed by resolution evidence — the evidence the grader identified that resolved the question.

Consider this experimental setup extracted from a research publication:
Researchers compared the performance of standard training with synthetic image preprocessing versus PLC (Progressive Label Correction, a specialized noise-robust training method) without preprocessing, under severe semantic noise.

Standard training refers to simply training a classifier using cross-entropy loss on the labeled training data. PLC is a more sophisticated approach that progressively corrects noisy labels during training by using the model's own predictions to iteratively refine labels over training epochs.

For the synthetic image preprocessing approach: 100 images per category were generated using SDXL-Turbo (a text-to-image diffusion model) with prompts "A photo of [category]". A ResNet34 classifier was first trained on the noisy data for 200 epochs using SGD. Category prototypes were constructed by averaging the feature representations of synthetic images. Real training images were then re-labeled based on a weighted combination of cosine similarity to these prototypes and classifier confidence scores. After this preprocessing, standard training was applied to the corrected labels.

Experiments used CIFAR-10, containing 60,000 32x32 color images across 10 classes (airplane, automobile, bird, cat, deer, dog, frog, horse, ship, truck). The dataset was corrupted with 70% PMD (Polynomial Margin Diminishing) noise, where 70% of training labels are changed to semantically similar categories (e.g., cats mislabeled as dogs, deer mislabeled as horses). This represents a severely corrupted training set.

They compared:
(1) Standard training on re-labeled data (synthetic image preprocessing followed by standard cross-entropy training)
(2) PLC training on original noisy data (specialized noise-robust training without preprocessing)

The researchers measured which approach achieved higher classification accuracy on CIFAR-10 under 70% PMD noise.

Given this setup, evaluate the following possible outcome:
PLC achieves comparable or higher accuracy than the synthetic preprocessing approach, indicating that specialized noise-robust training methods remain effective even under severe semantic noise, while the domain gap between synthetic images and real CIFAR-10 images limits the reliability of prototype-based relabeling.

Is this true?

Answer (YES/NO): NO